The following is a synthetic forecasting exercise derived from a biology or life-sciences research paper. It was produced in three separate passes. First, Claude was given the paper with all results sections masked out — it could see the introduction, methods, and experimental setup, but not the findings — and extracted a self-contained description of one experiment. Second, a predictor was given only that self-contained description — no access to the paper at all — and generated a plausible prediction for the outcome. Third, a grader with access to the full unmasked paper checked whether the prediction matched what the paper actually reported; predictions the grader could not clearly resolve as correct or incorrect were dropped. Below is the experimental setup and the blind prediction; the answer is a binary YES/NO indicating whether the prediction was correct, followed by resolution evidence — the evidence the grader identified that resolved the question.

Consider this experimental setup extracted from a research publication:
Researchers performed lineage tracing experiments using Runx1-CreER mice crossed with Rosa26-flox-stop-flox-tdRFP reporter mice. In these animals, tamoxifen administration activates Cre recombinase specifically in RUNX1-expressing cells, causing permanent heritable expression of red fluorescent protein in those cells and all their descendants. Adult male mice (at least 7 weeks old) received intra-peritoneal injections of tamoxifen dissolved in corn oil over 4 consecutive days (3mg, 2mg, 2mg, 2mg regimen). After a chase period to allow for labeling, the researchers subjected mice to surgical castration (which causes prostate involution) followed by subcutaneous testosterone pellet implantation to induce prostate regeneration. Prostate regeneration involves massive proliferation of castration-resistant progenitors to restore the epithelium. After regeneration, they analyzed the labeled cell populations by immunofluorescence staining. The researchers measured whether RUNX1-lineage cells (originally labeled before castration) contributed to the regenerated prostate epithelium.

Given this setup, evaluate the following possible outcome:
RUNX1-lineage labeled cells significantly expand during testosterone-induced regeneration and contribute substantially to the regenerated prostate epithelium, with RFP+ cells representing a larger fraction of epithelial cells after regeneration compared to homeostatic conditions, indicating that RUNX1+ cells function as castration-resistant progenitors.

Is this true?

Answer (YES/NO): NO